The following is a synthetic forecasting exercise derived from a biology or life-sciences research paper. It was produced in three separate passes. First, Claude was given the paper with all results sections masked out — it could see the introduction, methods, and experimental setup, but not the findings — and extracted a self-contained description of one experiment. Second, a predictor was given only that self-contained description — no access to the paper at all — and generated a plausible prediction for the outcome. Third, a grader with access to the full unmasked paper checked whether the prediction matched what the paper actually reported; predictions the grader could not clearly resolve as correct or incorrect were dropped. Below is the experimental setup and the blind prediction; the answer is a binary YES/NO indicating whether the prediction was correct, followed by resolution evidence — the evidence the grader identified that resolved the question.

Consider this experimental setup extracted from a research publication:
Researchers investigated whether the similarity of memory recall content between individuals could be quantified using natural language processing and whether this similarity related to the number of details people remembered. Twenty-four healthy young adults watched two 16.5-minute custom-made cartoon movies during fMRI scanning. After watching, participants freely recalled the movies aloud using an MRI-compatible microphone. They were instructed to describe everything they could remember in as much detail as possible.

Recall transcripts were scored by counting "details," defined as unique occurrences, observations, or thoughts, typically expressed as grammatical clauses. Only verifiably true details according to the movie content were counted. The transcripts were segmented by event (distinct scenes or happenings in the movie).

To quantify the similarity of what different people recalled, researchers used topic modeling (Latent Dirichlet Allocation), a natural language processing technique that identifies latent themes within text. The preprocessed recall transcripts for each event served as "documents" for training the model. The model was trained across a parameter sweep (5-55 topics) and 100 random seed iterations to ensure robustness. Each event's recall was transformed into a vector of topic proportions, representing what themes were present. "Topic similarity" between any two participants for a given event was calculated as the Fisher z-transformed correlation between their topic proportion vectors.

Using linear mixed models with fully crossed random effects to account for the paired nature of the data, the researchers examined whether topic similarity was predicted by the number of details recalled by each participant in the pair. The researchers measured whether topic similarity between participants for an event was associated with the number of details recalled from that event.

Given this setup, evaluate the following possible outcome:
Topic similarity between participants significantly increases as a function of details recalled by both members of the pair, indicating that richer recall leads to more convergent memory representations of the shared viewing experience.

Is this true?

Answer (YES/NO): YES